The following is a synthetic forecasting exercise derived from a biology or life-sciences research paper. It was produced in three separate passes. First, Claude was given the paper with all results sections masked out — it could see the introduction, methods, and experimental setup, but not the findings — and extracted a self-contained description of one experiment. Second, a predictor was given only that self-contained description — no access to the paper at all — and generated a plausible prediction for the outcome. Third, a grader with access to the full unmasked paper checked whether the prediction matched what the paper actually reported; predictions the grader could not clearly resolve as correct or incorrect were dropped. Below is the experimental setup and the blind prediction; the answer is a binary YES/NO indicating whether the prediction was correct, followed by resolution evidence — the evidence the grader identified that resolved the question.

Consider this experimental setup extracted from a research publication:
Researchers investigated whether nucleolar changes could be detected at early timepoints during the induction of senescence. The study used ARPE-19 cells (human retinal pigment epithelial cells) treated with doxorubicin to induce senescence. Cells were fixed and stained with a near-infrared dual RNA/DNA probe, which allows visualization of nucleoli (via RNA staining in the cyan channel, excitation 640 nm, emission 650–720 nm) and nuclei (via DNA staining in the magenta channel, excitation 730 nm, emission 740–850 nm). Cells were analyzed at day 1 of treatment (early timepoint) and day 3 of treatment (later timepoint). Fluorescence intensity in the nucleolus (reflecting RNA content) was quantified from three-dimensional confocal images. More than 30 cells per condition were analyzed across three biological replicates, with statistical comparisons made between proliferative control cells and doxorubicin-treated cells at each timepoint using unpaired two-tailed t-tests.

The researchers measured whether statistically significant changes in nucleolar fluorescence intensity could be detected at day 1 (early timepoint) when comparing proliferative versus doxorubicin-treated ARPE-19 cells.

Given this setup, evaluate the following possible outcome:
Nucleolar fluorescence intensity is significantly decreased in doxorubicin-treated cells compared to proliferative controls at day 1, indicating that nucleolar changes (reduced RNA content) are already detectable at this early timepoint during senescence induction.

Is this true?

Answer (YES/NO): NO